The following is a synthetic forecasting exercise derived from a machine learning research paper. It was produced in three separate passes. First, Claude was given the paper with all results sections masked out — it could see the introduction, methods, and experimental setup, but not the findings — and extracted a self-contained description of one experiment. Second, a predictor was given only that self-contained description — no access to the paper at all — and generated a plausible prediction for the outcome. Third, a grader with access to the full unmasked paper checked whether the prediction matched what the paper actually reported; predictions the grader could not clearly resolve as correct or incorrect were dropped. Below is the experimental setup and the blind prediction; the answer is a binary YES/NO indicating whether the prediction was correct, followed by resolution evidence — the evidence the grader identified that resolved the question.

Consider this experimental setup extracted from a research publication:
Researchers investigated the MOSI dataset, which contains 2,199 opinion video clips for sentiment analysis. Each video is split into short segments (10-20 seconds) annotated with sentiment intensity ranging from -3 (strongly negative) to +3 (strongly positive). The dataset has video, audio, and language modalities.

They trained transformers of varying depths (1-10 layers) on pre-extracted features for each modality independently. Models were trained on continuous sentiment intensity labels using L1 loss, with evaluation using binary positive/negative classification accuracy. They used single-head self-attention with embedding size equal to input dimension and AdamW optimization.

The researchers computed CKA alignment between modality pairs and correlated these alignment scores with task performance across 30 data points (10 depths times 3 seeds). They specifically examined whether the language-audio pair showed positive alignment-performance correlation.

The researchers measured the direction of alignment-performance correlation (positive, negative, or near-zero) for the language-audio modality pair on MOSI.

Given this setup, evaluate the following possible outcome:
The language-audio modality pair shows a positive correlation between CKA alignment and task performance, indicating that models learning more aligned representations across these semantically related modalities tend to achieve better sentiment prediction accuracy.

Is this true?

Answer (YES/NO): NO